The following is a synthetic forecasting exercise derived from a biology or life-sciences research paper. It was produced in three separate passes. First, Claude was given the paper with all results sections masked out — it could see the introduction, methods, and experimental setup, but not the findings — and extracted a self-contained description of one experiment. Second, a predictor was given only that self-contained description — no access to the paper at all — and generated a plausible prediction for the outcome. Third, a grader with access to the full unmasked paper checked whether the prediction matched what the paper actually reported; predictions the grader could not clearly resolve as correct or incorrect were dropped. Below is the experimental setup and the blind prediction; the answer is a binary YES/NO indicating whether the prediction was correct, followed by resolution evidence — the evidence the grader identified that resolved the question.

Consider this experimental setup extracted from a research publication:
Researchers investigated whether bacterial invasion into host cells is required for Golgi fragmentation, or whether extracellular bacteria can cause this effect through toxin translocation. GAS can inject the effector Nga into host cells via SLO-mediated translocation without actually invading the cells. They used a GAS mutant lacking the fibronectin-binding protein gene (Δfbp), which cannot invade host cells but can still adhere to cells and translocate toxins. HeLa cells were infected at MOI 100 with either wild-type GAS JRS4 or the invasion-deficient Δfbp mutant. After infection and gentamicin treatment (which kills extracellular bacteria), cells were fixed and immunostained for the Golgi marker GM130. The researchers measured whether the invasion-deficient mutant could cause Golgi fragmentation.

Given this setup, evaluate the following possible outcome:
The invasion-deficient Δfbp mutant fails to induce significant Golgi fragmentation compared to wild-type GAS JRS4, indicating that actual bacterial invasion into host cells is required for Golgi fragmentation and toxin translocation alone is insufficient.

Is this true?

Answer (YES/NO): YES